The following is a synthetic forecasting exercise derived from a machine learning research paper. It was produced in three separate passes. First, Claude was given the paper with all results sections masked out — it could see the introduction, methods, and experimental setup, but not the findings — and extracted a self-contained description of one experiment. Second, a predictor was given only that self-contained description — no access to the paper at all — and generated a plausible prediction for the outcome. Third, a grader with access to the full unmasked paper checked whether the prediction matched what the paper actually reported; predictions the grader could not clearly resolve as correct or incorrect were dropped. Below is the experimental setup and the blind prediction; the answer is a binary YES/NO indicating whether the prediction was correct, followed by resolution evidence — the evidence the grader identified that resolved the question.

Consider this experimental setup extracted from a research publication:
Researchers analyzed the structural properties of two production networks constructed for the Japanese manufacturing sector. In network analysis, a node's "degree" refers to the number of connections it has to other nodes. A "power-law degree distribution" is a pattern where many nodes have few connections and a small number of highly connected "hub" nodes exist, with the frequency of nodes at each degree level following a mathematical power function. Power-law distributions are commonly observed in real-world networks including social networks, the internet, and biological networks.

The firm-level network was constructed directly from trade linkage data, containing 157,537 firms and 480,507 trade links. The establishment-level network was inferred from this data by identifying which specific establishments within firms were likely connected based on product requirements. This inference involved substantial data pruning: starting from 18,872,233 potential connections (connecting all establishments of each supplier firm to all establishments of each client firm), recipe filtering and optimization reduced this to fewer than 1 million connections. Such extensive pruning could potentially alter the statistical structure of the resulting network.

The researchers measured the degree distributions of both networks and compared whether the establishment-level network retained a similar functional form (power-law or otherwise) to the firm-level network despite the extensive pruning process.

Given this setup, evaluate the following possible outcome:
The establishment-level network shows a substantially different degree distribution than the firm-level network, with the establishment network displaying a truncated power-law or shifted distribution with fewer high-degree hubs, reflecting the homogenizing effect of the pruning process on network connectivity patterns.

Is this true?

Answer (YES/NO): NO